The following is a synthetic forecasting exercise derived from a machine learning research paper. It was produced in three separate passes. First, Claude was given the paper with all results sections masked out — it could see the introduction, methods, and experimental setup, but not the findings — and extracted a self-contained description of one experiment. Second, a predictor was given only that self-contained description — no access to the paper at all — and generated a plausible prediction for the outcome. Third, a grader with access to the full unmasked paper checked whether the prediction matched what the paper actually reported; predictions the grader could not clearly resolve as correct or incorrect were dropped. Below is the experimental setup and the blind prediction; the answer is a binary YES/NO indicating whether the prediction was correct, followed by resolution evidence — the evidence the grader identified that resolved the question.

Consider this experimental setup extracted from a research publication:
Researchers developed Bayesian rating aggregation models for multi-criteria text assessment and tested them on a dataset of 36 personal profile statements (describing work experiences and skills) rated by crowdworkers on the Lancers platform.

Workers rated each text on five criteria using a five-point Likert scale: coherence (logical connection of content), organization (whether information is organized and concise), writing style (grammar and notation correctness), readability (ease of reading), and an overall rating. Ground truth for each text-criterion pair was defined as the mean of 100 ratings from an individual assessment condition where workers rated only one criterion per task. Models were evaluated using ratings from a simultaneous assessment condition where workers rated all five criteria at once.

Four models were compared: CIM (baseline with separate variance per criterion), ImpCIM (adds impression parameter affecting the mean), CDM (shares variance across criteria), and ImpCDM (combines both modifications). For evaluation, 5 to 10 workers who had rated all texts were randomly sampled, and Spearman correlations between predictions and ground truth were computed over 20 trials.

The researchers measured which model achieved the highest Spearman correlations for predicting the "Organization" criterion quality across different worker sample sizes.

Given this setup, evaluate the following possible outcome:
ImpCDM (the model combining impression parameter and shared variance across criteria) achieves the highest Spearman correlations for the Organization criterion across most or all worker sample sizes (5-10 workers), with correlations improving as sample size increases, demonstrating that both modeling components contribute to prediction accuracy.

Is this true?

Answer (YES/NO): NO